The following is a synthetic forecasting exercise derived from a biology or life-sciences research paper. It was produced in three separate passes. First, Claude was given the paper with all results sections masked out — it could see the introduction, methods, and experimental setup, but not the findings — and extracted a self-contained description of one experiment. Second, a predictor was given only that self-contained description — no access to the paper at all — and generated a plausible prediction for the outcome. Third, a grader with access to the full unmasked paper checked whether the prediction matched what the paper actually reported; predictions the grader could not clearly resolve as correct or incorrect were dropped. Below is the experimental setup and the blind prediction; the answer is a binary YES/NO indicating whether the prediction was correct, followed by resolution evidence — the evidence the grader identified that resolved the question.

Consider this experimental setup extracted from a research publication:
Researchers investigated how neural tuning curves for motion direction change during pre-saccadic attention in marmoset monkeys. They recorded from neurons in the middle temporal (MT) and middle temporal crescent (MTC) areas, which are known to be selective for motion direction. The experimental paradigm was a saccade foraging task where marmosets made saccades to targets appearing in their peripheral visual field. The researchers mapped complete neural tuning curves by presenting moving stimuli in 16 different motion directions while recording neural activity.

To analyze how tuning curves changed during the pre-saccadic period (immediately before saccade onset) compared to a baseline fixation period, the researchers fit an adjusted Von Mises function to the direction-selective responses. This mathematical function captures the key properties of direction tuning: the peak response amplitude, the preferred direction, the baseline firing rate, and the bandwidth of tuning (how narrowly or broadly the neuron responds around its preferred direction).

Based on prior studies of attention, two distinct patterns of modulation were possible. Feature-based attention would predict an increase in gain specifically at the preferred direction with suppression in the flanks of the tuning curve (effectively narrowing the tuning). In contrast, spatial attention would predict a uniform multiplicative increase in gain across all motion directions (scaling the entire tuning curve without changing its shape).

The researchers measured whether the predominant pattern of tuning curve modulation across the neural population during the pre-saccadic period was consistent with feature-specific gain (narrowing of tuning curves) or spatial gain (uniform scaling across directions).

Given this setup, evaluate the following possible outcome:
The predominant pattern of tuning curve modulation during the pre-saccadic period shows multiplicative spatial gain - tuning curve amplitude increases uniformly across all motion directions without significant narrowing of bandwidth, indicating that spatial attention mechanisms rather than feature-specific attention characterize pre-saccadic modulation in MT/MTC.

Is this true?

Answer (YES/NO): YES